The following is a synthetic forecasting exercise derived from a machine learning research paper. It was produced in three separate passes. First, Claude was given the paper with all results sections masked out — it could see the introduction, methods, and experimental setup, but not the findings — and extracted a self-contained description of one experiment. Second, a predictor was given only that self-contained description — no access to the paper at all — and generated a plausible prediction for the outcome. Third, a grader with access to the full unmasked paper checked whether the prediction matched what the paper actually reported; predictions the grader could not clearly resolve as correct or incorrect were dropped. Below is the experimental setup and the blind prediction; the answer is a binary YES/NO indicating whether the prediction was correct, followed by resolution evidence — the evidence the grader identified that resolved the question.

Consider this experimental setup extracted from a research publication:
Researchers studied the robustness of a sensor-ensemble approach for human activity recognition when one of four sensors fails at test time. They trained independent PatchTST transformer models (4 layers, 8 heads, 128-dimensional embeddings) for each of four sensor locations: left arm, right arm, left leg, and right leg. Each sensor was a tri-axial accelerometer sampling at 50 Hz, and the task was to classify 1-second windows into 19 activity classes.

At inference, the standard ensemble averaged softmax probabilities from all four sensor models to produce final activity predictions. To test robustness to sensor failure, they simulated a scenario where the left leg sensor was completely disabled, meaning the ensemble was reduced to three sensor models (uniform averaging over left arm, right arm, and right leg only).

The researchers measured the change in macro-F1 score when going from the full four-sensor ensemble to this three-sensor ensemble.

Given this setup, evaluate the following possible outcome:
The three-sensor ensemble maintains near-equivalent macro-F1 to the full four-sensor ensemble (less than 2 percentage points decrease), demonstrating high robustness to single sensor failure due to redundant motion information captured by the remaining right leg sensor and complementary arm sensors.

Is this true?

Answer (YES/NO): YES